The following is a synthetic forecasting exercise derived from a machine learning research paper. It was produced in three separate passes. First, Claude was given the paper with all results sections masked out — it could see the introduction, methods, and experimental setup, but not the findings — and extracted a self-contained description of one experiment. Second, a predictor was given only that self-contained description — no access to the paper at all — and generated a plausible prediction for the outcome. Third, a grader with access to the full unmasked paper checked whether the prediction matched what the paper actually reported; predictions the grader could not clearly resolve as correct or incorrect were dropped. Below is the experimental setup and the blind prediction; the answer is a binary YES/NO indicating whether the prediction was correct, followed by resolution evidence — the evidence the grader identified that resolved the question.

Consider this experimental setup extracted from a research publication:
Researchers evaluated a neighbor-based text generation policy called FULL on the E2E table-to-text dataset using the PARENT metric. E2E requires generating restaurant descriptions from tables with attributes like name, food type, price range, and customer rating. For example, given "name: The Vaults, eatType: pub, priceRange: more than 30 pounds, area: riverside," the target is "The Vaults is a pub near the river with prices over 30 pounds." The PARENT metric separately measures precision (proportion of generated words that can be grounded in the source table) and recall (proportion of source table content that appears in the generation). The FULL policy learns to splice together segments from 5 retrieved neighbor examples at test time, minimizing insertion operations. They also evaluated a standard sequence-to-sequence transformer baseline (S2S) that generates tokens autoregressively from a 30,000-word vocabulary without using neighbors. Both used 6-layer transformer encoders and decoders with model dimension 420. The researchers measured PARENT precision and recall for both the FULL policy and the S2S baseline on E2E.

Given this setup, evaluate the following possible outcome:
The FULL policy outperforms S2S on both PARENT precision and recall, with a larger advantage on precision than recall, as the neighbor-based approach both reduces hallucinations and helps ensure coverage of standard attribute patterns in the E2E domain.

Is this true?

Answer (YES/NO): NO